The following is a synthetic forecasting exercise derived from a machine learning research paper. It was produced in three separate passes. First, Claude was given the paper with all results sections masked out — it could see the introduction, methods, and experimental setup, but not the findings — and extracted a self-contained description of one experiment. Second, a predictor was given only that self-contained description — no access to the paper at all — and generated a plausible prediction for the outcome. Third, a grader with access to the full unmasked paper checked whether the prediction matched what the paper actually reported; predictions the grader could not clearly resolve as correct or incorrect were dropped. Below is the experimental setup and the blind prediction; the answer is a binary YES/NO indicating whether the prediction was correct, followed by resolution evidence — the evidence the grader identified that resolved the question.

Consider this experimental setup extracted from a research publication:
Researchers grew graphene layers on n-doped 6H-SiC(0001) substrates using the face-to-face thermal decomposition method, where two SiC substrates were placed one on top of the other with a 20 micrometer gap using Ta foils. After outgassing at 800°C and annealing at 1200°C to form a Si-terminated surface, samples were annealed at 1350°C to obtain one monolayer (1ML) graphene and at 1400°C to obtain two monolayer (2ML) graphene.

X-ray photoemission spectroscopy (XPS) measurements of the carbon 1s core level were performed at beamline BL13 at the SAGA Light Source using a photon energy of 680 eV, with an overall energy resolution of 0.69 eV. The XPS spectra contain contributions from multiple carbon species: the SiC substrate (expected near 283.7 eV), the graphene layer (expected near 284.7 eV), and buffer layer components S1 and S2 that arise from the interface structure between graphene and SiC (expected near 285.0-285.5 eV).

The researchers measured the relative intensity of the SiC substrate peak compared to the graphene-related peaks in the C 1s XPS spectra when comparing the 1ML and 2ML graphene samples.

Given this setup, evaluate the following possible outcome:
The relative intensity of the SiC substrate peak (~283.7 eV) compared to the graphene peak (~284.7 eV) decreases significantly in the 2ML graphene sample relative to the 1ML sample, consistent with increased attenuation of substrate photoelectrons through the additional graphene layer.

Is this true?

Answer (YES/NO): YES